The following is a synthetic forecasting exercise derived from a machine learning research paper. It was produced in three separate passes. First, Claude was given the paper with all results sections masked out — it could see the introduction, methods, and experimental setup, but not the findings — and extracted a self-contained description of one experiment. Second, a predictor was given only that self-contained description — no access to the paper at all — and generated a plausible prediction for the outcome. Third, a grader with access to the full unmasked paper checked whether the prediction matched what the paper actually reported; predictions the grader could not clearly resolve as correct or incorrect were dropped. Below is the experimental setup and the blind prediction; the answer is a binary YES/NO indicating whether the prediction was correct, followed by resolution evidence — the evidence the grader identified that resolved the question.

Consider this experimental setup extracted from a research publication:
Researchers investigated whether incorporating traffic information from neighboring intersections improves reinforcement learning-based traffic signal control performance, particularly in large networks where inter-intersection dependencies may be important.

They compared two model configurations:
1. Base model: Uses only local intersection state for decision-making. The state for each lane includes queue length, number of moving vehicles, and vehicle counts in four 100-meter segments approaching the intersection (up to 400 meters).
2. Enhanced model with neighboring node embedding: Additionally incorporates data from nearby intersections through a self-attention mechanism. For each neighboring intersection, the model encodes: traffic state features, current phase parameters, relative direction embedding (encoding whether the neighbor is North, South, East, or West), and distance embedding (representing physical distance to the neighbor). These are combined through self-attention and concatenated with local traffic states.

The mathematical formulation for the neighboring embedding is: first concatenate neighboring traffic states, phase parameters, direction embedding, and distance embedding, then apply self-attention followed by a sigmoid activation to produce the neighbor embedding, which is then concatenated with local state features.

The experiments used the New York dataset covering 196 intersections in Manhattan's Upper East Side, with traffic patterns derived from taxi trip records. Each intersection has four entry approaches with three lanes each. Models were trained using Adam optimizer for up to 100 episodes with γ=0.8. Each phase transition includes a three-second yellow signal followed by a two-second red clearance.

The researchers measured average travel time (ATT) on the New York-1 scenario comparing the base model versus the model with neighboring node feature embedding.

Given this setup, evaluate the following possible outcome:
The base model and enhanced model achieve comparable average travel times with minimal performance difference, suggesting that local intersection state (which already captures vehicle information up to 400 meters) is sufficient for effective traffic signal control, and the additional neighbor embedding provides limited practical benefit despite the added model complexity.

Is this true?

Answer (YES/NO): NO